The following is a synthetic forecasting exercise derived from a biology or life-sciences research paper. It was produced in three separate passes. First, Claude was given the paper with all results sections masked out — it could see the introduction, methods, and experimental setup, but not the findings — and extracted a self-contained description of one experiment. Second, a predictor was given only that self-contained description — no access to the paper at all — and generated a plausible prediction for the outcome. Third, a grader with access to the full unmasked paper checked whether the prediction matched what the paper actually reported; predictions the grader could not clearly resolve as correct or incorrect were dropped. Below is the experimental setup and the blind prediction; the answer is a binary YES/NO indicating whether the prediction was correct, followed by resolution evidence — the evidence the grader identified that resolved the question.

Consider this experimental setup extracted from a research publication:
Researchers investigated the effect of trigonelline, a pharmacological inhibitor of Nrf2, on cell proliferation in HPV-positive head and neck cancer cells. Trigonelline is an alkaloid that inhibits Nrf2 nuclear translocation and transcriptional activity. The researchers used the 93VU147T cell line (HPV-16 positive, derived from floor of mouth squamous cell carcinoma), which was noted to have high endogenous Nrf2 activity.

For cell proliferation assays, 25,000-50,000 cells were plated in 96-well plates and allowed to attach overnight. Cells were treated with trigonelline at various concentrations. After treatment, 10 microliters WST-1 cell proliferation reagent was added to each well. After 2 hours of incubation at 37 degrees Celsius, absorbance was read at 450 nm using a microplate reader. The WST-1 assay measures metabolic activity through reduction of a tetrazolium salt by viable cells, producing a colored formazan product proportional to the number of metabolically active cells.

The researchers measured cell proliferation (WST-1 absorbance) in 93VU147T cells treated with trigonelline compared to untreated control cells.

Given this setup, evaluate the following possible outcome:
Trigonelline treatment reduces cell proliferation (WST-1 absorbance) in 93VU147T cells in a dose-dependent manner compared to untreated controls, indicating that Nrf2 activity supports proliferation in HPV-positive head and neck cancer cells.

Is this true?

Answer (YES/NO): NO